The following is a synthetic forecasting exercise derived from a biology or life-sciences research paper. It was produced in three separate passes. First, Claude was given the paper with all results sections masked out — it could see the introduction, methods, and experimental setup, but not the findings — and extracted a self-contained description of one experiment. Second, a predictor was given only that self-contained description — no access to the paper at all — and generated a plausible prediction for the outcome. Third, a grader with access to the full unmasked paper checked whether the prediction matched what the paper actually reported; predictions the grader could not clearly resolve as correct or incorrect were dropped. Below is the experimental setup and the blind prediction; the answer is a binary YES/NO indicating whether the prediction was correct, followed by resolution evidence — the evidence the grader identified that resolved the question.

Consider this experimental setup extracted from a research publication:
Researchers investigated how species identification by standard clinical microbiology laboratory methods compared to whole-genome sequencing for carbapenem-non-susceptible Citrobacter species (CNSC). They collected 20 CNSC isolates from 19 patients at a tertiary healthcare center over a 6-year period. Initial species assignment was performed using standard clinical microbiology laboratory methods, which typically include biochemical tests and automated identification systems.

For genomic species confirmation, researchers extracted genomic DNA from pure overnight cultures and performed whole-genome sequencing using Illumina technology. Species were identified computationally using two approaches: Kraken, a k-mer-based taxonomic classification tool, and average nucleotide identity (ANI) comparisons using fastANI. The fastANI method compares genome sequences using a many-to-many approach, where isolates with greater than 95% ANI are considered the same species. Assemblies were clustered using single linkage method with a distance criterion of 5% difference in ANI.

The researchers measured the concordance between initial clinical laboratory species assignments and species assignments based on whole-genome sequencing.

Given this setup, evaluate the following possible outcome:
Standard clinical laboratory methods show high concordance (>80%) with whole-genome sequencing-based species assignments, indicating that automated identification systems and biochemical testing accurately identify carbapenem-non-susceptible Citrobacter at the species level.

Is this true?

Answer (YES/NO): YES